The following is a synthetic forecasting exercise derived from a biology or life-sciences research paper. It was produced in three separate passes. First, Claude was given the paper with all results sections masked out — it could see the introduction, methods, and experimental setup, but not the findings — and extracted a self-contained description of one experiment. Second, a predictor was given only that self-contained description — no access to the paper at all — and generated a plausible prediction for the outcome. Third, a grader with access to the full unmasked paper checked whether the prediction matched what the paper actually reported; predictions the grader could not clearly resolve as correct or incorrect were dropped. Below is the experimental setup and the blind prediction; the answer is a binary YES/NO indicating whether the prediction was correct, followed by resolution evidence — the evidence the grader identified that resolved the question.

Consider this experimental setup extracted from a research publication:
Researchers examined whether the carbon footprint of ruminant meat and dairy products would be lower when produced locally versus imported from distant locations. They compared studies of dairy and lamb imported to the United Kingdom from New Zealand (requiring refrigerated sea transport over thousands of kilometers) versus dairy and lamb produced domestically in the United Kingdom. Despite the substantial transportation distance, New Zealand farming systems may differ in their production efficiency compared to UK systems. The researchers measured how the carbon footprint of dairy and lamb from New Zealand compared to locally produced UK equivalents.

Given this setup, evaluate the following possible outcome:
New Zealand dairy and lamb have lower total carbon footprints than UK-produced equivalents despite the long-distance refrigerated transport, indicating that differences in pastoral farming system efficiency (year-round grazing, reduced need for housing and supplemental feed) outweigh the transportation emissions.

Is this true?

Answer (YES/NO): YES